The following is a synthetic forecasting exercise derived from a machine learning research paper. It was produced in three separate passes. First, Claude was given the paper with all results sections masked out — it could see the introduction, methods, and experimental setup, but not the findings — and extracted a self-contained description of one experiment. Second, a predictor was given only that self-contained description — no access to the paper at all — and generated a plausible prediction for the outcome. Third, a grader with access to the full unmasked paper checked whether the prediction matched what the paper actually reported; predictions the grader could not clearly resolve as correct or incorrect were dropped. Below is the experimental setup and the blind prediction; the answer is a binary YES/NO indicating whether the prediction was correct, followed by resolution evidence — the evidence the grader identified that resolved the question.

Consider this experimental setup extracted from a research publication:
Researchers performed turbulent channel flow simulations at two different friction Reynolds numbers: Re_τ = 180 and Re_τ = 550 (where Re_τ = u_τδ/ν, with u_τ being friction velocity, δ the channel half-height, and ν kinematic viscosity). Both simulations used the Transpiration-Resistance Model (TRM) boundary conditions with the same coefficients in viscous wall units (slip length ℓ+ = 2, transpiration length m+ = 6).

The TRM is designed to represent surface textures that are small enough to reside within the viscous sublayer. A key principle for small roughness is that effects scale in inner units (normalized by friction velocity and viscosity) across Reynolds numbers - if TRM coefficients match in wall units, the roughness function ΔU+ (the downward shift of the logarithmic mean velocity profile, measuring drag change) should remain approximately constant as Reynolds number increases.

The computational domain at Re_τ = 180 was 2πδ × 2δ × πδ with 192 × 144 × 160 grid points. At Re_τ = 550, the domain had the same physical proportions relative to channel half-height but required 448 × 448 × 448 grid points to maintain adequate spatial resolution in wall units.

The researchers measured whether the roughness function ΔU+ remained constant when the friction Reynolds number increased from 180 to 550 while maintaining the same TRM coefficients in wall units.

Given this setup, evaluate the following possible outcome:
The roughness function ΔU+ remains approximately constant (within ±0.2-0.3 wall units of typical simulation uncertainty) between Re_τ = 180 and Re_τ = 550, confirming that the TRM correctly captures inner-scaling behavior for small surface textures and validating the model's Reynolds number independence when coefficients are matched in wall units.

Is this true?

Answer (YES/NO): YES